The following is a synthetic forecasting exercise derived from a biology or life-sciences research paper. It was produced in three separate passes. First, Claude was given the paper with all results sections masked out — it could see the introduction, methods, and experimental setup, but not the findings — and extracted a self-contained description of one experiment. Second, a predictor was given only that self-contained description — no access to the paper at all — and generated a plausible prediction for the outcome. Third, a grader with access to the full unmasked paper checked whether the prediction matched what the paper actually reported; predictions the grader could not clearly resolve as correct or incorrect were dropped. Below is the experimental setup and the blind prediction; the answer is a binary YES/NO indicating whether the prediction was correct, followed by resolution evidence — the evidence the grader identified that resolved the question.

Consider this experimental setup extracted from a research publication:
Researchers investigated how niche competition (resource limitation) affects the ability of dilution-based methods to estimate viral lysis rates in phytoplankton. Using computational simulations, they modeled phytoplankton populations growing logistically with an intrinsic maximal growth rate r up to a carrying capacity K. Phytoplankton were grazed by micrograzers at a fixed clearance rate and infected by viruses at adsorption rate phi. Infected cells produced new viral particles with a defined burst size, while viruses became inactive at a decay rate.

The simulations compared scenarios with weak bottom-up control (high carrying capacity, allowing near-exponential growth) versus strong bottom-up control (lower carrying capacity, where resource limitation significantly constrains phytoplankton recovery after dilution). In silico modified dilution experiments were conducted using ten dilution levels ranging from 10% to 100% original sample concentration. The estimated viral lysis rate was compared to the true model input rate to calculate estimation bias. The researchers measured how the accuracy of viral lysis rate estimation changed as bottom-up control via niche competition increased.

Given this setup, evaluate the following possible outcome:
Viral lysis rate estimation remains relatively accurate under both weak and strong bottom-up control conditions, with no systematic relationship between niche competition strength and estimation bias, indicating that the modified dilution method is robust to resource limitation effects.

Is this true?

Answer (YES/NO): NO